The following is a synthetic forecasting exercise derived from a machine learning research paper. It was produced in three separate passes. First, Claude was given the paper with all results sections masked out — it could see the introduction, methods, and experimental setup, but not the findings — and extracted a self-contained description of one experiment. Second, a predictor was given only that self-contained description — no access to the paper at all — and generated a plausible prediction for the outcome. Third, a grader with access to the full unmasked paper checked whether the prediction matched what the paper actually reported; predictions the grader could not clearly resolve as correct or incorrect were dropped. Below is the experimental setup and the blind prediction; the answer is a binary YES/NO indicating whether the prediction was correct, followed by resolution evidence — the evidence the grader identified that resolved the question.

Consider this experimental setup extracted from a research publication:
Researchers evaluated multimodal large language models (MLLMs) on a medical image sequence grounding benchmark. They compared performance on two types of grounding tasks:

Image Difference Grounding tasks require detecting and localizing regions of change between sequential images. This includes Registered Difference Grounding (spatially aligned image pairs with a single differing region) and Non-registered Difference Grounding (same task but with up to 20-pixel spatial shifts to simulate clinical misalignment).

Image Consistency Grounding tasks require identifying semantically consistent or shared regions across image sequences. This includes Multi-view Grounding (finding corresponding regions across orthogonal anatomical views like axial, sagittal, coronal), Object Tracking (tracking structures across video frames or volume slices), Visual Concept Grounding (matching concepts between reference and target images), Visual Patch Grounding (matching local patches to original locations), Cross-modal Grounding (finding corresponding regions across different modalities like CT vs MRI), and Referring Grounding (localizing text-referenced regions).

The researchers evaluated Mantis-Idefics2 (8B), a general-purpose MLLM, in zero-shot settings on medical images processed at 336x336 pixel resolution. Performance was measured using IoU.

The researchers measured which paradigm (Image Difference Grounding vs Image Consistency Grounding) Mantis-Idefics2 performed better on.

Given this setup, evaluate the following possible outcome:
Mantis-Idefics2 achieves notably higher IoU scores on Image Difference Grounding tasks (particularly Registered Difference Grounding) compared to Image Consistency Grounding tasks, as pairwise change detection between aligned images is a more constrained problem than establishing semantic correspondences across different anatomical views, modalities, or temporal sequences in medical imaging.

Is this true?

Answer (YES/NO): NO